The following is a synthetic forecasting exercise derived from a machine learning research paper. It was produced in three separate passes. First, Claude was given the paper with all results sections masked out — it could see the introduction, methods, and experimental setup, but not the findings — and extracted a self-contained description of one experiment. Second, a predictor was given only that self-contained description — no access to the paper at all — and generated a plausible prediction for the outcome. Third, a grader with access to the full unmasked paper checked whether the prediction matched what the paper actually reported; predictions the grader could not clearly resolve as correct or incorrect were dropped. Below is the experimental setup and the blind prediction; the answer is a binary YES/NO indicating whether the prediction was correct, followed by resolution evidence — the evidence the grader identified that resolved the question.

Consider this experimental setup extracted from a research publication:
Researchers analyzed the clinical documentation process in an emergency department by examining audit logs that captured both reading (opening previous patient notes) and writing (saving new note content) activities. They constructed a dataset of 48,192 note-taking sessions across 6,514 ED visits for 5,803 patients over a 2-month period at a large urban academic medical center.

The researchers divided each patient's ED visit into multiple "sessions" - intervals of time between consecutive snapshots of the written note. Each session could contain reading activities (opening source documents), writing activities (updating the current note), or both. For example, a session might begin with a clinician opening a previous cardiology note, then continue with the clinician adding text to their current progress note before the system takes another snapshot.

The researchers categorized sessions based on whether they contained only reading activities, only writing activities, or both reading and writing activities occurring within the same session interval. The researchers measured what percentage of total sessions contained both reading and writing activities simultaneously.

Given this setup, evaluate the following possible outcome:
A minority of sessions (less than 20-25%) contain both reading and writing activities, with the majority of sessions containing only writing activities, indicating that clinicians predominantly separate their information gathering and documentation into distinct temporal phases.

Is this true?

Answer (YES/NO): YES